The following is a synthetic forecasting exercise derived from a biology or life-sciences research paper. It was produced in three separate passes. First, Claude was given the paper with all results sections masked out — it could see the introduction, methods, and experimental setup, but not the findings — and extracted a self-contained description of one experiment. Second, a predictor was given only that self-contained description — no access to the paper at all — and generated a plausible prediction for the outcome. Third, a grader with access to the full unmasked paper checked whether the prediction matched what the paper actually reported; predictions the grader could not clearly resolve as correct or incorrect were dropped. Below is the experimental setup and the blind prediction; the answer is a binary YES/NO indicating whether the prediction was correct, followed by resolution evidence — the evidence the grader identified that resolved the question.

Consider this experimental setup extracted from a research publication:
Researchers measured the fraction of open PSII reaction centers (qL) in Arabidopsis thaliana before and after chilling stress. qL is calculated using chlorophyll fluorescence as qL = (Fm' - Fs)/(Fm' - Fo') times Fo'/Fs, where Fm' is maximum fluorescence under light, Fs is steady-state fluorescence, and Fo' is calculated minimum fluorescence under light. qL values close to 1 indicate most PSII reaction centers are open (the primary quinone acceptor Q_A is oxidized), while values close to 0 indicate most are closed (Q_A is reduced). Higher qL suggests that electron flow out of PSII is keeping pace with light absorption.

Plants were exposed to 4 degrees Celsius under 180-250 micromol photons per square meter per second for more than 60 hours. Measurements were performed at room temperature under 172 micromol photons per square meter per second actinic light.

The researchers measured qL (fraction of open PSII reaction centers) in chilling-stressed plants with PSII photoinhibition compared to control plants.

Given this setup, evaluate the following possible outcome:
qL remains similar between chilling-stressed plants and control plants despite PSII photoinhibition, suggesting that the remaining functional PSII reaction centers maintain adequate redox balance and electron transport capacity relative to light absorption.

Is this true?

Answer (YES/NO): NO